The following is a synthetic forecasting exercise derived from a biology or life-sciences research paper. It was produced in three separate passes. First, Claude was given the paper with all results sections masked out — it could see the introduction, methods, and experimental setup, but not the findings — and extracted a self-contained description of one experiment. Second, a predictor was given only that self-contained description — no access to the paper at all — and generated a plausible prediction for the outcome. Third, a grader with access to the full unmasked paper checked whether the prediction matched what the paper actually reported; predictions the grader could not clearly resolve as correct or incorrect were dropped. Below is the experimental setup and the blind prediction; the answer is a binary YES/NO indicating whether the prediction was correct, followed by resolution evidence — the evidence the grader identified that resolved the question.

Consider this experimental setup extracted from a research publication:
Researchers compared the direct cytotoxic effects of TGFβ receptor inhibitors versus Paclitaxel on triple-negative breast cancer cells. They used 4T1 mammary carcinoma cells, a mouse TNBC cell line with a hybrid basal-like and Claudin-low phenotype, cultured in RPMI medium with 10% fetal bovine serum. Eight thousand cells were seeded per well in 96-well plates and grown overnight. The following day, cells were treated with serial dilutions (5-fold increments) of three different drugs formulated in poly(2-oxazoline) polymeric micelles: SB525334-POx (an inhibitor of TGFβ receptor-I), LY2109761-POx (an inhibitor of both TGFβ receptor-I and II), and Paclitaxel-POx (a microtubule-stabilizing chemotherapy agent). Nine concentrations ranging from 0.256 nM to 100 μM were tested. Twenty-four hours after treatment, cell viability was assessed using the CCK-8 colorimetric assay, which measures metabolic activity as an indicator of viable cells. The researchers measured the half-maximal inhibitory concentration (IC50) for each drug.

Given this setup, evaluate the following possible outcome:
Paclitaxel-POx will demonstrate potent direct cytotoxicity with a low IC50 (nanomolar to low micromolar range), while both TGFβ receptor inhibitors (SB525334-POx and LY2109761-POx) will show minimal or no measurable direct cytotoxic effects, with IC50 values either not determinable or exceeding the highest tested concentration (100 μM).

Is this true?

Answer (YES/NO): YES